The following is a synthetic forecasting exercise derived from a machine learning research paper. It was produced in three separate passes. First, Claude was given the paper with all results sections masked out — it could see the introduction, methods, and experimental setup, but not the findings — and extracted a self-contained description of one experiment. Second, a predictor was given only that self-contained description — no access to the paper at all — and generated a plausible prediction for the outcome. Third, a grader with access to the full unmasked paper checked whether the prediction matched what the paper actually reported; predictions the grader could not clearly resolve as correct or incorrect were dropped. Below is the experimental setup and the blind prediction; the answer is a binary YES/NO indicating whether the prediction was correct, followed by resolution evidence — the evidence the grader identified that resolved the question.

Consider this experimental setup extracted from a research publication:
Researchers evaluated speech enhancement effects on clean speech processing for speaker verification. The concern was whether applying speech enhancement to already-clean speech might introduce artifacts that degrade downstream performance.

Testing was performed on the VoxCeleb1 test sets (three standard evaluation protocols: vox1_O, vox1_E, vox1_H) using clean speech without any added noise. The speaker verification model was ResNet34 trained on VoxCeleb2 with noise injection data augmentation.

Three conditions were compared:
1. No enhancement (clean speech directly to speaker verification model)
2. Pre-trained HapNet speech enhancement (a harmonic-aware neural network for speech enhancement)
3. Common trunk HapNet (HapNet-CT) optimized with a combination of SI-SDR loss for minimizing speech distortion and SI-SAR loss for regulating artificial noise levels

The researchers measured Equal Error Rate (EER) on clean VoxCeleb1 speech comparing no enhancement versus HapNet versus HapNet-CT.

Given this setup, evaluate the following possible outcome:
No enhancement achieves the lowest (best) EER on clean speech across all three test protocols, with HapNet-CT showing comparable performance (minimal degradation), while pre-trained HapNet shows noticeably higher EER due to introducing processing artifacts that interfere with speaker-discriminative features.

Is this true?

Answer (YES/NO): YES